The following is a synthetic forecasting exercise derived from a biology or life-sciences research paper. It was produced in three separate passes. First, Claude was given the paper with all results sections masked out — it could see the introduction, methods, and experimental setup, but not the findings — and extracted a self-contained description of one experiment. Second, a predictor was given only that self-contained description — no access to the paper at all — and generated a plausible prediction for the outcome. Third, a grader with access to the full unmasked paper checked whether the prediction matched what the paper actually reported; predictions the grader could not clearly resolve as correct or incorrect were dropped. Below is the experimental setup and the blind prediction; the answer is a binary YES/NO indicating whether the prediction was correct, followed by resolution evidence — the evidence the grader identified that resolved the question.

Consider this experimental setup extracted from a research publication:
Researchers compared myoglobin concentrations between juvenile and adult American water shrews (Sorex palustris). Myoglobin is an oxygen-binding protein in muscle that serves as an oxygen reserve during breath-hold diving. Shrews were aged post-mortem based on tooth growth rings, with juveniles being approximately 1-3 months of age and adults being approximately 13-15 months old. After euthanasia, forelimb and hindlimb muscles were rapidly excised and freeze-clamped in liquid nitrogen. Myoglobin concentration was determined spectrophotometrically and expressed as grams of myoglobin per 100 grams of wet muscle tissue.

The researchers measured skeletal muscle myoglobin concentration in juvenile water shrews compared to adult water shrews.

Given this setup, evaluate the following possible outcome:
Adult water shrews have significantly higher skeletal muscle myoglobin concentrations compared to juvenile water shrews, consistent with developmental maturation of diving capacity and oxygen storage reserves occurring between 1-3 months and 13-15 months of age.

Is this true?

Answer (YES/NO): YES